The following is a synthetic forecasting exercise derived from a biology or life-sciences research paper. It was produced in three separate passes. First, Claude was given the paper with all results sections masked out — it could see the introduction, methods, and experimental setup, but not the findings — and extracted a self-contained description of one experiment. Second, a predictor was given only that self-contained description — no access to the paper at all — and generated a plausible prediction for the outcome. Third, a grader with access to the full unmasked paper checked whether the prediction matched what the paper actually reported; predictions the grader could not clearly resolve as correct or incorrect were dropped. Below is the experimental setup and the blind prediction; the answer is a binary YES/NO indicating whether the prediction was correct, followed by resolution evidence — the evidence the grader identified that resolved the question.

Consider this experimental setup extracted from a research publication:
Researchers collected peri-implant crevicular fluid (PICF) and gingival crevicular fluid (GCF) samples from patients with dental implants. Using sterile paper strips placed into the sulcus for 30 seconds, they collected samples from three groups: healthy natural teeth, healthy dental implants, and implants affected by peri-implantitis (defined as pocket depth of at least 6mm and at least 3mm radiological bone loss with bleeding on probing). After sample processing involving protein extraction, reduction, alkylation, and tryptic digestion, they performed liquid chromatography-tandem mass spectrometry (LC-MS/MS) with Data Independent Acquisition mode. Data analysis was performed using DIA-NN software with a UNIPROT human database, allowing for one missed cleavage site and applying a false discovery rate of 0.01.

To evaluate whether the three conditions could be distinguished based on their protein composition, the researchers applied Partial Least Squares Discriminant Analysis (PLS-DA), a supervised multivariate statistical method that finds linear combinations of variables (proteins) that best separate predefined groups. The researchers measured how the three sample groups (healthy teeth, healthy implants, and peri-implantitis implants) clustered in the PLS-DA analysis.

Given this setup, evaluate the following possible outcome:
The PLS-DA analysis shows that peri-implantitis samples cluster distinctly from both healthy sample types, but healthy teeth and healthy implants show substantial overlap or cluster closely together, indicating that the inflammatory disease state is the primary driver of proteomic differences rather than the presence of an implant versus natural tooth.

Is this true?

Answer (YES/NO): YES